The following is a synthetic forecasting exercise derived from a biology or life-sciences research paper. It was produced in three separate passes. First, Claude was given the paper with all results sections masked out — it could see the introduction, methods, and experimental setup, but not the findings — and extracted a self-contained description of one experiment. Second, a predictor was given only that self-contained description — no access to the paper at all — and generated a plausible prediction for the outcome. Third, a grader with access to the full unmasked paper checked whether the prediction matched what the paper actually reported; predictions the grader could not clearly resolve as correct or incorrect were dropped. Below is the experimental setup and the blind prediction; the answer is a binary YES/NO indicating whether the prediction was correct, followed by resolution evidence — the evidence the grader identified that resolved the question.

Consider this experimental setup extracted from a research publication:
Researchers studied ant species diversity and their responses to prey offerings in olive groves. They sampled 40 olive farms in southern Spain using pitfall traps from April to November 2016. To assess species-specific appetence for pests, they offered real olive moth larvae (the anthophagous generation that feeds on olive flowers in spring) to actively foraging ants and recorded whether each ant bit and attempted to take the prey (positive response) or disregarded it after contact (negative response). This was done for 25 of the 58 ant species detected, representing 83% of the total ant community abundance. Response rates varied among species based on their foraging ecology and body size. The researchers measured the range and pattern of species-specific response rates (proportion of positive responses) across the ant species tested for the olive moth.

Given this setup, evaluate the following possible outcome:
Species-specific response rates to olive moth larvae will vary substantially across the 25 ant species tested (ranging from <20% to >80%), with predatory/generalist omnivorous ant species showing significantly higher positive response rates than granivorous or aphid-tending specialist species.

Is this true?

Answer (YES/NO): NO